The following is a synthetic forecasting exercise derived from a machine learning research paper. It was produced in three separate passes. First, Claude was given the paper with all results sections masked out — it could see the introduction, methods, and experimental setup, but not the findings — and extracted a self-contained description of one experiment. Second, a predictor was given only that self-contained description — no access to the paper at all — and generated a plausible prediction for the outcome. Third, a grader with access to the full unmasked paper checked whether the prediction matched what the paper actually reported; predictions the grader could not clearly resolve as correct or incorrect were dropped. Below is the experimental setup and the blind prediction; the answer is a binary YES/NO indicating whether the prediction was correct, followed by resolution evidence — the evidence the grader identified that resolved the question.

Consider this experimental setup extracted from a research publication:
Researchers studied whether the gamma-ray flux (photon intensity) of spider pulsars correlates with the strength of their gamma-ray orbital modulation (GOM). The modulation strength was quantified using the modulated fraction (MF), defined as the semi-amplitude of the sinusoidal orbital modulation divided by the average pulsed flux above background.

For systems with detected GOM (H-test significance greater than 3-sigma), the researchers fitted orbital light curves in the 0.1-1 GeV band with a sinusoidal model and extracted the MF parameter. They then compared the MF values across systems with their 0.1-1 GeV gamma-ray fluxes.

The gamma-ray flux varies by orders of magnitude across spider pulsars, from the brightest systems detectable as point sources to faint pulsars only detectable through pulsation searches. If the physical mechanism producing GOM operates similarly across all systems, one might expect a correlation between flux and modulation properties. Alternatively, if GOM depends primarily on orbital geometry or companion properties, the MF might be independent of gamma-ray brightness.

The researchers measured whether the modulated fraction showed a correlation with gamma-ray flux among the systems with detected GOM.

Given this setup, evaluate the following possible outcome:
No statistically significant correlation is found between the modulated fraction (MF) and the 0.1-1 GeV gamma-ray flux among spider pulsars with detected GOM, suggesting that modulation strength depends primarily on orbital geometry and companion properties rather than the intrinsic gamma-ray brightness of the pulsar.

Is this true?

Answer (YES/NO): NO